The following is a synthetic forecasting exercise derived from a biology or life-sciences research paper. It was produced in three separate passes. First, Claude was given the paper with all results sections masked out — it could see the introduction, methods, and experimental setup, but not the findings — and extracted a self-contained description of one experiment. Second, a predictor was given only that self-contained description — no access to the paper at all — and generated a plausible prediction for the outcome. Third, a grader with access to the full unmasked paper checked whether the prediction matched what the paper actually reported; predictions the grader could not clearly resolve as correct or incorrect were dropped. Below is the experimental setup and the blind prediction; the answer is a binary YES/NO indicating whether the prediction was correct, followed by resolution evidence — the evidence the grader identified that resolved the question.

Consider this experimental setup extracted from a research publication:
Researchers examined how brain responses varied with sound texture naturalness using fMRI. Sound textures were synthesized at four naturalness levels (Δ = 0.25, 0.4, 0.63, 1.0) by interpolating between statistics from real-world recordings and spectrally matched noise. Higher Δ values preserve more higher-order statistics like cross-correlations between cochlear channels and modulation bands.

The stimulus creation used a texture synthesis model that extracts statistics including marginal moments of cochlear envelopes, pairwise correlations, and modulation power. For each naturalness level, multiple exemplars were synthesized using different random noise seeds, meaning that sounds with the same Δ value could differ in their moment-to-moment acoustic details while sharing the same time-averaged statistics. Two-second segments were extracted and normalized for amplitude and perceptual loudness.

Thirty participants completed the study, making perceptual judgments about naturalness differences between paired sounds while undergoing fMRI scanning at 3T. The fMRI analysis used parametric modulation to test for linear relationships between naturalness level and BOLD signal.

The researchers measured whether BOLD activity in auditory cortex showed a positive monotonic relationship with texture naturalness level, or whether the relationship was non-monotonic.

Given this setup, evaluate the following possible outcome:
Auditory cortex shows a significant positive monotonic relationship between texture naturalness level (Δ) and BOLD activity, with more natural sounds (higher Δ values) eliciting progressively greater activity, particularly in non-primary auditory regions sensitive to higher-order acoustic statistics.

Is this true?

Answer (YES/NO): YES